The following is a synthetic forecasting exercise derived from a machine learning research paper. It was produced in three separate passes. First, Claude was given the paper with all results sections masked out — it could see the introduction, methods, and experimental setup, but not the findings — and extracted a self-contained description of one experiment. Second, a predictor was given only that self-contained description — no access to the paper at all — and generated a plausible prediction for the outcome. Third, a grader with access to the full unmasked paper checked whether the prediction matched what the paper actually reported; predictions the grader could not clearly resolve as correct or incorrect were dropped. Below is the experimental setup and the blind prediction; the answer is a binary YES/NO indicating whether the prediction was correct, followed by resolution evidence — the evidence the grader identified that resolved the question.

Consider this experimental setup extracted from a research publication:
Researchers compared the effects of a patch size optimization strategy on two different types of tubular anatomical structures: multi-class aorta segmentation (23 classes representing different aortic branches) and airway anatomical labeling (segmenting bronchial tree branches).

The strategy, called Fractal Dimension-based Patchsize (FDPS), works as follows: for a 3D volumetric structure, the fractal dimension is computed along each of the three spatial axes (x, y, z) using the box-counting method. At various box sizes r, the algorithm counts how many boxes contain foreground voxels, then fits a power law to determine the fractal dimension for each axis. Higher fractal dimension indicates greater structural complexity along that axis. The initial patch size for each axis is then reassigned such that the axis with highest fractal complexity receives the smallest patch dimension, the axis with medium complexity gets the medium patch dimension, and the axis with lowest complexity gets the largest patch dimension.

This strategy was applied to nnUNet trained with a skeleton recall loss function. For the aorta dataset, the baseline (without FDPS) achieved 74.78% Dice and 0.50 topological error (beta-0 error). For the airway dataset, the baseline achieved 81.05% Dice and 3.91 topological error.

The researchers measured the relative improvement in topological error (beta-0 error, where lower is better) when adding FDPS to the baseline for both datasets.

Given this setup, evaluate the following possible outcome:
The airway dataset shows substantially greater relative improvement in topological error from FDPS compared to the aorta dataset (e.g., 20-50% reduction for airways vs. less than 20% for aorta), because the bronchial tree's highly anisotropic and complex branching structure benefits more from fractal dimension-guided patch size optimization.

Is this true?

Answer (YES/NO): NO